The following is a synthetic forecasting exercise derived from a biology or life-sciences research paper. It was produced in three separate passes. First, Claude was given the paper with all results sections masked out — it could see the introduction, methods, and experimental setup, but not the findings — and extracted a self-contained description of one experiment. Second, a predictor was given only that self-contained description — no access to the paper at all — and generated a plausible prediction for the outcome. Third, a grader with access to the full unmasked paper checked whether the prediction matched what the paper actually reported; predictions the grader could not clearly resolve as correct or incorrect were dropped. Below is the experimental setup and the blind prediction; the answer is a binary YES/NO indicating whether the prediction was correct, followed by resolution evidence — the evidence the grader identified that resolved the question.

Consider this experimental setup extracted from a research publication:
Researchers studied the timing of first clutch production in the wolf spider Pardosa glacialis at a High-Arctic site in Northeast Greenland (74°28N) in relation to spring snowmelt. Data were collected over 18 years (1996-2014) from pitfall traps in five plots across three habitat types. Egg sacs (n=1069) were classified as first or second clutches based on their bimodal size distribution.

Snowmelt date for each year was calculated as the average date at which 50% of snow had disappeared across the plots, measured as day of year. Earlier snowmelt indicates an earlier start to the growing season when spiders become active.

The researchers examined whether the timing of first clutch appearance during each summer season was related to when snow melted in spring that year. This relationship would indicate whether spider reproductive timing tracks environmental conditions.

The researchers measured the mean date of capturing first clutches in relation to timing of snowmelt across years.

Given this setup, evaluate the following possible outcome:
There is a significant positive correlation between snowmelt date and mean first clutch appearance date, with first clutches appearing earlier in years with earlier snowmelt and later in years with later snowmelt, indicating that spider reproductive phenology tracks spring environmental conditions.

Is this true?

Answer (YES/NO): YES